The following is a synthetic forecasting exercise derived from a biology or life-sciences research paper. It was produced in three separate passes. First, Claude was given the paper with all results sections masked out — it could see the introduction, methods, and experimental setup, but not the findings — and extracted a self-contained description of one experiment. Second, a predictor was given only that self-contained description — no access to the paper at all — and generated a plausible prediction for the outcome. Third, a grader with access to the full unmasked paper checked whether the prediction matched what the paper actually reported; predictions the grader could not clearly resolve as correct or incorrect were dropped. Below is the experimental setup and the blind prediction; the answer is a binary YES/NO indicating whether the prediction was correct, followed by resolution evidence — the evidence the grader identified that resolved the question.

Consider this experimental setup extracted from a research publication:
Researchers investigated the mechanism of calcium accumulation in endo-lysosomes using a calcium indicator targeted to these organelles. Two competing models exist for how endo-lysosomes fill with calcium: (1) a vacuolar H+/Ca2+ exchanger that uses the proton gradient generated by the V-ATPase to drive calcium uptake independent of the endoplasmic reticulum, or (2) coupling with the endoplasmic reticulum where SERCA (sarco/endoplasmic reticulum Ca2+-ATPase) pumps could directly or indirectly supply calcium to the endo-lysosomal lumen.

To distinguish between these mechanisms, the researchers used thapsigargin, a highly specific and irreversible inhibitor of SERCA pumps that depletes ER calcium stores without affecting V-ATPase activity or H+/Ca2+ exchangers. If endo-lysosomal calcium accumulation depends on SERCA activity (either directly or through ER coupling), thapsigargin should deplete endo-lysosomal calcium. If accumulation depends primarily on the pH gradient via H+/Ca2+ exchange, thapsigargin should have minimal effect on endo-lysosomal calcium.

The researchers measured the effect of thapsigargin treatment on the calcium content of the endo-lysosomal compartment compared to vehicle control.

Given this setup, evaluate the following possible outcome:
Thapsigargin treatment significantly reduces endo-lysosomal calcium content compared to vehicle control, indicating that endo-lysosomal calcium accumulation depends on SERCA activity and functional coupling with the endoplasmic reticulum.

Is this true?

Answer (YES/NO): YES